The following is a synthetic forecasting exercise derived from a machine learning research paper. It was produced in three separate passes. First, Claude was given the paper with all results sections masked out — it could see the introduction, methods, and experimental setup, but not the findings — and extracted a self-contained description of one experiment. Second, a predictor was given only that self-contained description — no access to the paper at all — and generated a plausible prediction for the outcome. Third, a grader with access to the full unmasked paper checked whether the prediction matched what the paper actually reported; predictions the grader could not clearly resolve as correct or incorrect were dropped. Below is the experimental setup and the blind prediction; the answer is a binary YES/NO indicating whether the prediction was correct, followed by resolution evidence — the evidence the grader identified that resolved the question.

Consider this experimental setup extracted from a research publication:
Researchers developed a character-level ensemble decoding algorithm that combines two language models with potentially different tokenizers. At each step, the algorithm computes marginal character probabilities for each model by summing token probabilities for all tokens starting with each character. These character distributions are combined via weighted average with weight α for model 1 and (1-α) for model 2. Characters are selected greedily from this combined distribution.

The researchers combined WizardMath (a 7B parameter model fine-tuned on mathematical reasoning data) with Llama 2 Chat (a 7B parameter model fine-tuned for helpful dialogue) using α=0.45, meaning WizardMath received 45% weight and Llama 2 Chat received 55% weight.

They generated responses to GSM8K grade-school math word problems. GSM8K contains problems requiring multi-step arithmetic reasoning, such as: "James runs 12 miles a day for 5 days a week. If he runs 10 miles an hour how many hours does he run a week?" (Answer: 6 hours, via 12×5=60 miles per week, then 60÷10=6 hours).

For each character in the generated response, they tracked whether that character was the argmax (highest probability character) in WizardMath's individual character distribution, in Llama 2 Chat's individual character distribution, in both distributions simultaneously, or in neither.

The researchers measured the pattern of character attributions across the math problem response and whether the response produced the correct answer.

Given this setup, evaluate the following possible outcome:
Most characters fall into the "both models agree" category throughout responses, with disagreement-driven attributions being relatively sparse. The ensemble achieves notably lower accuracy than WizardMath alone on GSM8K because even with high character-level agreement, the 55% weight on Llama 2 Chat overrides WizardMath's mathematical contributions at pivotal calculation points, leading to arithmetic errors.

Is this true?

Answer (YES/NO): NO